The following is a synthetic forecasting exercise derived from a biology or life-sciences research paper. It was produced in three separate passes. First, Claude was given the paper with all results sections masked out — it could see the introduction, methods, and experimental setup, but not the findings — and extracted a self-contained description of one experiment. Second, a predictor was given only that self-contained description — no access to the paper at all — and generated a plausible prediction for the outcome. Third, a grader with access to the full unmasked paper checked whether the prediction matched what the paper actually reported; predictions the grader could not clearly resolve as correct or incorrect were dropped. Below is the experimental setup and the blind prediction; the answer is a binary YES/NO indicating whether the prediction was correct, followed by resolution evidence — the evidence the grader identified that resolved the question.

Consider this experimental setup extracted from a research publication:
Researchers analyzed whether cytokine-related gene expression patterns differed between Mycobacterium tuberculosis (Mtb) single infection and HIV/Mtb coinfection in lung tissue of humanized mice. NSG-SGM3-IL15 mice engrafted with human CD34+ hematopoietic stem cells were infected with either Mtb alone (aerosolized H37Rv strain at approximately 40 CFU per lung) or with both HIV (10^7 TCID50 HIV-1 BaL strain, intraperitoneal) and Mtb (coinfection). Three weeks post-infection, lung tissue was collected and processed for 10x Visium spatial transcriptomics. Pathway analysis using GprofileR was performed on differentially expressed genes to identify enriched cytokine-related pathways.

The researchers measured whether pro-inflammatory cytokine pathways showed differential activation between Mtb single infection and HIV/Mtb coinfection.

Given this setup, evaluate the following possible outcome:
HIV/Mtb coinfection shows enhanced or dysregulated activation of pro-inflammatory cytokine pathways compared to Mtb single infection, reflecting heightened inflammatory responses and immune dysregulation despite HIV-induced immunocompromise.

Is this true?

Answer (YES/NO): NO